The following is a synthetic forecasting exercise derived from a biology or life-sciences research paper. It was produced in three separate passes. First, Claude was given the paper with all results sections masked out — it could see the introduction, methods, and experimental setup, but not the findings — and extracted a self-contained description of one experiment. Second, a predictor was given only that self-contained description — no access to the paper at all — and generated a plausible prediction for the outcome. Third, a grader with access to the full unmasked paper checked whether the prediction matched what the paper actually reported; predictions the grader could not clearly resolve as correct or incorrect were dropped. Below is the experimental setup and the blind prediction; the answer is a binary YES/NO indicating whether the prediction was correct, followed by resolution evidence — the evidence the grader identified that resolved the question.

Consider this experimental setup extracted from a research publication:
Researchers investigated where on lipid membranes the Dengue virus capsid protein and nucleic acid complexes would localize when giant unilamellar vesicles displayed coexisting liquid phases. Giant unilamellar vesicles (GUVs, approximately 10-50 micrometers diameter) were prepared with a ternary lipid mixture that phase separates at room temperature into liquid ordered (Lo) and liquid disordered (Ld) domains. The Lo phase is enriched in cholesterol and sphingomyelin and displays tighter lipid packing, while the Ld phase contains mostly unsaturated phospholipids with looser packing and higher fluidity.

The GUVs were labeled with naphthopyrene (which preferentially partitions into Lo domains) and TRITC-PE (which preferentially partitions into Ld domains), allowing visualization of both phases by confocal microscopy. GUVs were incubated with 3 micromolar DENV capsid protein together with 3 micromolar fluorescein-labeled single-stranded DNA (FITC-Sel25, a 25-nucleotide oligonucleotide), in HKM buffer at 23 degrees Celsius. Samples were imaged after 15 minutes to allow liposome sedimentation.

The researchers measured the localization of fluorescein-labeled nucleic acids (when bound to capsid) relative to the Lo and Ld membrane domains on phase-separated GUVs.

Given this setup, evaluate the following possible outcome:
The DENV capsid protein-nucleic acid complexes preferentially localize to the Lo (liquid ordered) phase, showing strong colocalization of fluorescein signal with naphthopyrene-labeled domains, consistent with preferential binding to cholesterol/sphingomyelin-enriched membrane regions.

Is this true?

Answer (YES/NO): NO